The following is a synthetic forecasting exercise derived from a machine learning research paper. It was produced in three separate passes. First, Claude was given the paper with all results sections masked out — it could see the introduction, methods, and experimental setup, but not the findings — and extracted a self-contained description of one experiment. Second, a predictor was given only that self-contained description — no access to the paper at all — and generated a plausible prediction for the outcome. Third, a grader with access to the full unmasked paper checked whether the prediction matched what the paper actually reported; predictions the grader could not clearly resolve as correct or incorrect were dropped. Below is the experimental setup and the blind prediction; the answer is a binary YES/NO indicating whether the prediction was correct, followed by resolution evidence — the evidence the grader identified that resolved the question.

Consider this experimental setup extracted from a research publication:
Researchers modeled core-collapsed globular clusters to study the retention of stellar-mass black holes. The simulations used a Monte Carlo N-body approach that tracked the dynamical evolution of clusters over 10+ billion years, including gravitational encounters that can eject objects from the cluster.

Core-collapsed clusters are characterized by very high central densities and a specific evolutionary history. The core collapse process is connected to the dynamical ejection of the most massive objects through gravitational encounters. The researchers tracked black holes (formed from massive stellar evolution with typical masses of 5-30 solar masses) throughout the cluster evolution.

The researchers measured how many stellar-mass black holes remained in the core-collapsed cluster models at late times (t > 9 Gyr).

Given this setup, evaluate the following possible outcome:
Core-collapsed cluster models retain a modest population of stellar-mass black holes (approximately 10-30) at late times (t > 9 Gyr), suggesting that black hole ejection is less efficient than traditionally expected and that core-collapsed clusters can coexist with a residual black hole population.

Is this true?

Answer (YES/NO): NO